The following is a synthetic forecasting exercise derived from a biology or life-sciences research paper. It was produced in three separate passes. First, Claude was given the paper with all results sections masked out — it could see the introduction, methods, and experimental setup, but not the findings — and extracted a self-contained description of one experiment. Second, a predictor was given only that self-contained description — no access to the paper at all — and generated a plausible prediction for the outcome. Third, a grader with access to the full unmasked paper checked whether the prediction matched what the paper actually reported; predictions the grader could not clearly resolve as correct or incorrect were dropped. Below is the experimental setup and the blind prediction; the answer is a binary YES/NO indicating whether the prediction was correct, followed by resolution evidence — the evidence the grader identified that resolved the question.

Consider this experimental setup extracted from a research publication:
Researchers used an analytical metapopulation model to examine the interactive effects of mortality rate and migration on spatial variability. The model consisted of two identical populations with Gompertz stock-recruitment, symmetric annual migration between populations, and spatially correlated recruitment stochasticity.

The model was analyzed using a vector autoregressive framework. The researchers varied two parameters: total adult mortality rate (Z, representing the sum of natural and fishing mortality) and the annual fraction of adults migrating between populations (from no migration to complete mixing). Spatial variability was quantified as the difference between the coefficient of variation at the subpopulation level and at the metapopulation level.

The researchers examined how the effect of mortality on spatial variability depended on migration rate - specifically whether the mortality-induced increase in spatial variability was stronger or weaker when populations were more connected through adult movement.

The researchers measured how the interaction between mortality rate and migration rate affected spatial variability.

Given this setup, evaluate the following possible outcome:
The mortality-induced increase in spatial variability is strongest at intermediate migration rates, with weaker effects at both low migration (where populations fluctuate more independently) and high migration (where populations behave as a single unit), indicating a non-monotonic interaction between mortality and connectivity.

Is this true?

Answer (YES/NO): NO